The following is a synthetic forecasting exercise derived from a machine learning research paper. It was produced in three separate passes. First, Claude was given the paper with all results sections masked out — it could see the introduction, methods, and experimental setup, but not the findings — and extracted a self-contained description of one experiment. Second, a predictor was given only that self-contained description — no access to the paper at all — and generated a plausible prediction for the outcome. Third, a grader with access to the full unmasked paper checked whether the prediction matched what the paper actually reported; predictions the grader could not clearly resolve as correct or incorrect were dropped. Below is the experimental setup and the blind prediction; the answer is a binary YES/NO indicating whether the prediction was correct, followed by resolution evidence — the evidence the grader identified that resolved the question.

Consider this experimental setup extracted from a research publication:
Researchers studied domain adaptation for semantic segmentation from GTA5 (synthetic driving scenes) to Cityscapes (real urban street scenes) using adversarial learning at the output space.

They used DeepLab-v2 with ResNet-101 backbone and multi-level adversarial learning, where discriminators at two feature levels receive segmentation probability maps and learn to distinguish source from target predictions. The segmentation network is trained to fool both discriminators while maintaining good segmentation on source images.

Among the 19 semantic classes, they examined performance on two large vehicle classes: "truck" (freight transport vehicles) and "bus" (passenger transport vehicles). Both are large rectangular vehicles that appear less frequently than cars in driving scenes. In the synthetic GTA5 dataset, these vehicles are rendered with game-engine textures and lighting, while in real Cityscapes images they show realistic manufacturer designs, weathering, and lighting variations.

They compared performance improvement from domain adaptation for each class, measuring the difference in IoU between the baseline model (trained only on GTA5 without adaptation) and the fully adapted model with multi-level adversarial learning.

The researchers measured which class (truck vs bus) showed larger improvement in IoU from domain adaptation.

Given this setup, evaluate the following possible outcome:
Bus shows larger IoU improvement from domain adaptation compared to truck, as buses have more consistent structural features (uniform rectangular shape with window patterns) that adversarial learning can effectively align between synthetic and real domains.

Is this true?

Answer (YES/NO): NO